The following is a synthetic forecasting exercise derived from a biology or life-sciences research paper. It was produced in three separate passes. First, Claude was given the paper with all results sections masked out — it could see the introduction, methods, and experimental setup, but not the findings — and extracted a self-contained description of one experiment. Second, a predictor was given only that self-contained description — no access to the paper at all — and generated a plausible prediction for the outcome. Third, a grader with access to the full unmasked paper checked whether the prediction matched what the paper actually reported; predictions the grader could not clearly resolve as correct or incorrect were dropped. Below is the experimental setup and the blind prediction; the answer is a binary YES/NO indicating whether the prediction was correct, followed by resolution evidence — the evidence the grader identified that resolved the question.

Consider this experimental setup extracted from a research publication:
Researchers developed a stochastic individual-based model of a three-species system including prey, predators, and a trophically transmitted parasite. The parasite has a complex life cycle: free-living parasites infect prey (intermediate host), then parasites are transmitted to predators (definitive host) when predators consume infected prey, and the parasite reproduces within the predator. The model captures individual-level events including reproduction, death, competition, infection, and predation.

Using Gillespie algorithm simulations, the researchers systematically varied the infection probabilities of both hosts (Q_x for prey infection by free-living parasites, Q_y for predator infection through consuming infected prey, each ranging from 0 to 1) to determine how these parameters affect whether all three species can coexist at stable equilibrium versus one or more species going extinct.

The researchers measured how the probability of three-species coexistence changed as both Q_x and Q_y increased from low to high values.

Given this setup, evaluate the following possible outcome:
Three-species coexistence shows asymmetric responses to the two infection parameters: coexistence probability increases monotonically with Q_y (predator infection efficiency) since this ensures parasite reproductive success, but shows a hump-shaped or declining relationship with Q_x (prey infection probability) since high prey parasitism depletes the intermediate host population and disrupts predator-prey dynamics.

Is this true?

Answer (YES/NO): NO